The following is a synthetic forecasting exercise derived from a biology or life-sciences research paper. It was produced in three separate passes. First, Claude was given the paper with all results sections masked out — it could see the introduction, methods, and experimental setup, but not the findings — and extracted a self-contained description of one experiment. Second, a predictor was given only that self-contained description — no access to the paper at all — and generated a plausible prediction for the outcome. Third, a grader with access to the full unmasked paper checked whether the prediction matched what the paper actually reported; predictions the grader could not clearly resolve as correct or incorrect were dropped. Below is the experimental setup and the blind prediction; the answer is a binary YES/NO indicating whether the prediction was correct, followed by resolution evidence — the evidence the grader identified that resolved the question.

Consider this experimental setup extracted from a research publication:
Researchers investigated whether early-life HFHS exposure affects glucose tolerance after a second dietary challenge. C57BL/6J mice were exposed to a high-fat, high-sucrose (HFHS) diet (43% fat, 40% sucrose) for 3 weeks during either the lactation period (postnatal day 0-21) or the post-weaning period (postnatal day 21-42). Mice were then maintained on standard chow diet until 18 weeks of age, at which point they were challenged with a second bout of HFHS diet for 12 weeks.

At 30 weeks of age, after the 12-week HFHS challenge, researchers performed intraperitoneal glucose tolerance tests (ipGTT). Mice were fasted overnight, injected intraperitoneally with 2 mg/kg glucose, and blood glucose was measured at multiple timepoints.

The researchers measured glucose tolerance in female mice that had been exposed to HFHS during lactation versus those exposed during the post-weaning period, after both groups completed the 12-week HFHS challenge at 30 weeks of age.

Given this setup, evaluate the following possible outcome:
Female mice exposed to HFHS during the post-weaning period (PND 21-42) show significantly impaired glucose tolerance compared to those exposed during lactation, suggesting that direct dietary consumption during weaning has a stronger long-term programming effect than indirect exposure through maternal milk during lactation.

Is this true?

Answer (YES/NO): NO